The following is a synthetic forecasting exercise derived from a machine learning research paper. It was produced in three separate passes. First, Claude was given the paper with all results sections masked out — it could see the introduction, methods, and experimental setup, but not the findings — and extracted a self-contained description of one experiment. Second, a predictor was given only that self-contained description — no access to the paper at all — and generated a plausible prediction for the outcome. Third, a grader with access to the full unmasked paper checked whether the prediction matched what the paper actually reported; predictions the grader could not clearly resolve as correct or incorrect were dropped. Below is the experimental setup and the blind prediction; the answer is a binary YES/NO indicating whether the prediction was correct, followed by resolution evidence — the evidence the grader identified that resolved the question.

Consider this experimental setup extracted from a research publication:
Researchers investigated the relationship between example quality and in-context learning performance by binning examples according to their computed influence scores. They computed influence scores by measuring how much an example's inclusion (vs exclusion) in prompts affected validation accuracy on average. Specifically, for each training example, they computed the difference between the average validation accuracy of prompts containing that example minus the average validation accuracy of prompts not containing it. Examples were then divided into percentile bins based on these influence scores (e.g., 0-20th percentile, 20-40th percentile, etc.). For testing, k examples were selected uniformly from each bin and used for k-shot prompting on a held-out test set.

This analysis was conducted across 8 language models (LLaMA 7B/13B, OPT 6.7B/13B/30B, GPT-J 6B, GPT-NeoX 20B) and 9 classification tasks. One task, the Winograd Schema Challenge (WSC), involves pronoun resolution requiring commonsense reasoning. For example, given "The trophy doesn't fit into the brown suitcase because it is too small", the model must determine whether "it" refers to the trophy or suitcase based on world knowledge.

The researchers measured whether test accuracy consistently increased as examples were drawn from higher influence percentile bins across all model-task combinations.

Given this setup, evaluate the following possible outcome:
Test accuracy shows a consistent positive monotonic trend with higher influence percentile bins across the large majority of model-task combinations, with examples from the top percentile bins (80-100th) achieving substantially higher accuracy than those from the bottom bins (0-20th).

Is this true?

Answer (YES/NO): YES